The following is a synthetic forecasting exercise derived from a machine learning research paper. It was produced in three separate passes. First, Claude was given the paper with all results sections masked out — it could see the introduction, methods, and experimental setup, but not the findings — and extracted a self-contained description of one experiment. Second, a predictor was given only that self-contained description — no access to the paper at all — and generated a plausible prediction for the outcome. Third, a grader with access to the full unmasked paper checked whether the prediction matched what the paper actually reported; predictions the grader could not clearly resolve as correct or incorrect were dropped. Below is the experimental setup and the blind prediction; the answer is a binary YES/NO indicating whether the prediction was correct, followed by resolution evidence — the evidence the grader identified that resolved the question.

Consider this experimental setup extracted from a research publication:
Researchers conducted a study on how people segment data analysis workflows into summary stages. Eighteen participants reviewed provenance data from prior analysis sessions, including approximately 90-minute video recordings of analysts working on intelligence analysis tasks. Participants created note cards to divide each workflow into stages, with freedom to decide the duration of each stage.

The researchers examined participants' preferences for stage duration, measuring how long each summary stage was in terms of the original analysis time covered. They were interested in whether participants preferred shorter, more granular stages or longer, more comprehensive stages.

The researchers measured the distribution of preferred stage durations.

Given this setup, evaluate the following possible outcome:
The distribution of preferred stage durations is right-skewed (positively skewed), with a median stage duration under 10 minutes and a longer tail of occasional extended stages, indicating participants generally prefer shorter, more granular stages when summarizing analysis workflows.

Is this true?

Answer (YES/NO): YES